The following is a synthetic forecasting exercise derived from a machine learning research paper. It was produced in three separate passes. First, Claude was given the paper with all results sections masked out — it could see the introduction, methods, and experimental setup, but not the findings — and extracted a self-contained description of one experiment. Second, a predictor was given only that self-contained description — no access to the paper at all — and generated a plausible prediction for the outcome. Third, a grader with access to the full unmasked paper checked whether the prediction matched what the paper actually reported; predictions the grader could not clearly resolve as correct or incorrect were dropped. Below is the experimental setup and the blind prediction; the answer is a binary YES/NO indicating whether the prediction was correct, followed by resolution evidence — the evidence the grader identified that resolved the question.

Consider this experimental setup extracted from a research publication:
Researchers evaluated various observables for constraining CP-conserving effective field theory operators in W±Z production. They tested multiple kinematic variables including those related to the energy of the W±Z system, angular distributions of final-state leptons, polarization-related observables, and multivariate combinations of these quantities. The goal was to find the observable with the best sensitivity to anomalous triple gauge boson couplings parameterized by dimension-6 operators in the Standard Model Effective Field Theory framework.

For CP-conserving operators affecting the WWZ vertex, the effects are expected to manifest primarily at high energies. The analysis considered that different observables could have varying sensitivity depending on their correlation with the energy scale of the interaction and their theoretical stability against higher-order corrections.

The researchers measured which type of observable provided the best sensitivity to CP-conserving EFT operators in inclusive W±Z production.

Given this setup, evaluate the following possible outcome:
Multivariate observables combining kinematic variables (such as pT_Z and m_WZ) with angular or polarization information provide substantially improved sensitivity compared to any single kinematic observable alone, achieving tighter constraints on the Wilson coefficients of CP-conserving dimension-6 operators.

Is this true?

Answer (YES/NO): NO